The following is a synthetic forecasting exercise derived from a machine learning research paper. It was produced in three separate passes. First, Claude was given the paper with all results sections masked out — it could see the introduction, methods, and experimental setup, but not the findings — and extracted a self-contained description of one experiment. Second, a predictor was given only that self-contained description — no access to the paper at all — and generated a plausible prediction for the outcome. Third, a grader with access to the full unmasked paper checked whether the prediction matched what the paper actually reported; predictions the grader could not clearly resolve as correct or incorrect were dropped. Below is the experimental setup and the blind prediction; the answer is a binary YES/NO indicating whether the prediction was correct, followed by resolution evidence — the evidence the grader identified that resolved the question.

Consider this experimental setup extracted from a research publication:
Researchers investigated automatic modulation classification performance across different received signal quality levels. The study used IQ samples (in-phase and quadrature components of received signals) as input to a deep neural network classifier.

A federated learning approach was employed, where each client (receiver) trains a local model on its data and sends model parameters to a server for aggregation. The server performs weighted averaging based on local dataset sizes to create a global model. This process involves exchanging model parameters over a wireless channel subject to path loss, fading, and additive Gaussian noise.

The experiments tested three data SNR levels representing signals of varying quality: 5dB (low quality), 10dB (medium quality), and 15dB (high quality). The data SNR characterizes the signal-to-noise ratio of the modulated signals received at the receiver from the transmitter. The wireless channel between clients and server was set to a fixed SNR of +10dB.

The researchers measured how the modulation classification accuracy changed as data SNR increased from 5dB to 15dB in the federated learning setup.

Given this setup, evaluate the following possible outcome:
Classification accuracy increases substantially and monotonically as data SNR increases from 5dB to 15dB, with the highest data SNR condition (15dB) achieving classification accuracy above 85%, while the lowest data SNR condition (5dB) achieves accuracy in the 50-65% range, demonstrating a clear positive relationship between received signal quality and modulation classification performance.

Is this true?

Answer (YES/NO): NO